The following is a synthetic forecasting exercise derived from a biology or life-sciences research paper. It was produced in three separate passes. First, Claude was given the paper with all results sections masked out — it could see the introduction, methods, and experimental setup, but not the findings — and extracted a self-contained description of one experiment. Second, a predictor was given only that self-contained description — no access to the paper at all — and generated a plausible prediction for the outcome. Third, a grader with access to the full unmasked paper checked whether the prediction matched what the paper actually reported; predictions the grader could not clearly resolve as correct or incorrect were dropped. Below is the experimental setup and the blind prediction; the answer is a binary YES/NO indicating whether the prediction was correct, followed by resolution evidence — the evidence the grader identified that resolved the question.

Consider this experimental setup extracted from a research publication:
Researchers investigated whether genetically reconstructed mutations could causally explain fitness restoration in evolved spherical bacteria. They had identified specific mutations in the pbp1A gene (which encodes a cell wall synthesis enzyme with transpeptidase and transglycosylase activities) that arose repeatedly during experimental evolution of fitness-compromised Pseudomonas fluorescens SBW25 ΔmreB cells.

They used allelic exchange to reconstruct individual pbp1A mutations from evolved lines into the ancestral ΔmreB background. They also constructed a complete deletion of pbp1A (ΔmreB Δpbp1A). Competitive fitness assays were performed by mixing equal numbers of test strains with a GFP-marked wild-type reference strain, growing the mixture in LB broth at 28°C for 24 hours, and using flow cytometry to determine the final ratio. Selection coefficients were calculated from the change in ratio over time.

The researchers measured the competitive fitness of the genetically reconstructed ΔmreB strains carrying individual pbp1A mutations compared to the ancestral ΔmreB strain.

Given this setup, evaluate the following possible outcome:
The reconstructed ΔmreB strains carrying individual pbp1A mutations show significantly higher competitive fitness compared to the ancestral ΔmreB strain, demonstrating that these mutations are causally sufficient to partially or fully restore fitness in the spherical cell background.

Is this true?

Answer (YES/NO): YES